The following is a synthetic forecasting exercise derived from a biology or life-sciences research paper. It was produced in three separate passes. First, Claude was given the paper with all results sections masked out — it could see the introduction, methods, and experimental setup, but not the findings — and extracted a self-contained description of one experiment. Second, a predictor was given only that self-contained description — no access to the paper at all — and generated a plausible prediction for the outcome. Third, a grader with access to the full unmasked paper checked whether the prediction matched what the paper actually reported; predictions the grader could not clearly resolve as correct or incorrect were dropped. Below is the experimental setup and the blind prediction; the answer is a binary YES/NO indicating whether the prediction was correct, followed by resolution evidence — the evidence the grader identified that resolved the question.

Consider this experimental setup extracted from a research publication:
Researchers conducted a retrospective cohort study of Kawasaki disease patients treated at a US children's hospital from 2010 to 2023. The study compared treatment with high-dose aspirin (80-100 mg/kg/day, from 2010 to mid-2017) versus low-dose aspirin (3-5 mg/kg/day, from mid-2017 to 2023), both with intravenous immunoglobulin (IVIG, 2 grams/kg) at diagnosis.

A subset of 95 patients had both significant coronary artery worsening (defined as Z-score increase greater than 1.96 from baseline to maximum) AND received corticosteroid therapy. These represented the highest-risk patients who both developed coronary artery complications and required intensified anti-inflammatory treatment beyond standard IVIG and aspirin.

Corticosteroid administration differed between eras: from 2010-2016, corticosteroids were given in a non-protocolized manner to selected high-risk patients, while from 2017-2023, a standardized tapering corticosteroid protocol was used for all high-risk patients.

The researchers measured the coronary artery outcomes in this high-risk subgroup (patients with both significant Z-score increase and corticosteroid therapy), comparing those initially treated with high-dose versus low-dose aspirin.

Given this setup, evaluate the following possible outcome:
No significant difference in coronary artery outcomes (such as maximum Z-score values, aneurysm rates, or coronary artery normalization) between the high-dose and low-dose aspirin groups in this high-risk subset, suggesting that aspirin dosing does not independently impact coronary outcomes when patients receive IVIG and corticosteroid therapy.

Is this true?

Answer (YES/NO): YES